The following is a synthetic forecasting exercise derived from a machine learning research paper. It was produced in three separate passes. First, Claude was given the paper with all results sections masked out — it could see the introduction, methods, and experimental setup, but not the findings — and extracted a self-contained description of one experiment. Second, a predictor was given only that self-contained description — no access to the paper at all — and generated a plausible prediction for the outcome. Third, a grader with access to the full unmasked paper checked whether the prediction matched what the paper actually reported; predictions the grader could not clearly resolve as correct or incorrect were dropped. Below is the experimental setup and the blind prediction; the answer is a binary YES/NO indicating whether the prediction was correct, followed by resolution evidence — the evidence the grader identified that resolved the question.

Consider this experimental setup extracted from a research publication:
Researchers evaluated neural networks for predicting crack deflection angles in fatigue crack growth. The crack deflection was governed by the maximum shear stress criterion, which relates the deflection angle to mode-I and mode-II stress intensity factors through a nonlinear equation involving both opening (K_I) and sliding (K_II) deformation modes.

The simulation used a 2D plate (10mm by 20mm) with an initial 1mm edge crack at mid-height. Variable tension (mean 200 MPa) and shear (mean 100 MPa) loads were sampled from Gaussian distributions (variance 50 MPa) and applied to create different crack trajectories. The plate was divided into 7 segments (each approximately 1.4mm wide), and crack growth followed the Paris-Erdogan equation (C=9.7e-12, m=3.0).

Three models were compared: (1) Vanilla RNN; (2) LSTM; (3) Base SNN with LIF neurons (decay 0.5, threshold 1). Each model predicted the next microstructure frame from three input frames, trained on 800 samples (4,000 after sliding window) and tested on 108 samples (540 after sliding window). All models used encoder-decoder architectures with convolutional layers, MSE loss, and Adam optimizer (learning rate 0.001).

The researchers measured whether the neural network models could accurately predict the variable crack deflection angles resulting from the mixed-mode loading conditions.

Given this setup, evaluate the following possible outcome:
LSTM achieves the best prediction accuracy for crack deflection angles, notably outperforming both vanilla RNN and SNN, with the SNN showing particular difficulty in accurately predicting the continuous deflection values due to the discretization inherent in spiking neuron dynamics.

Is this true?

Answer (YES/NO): NO